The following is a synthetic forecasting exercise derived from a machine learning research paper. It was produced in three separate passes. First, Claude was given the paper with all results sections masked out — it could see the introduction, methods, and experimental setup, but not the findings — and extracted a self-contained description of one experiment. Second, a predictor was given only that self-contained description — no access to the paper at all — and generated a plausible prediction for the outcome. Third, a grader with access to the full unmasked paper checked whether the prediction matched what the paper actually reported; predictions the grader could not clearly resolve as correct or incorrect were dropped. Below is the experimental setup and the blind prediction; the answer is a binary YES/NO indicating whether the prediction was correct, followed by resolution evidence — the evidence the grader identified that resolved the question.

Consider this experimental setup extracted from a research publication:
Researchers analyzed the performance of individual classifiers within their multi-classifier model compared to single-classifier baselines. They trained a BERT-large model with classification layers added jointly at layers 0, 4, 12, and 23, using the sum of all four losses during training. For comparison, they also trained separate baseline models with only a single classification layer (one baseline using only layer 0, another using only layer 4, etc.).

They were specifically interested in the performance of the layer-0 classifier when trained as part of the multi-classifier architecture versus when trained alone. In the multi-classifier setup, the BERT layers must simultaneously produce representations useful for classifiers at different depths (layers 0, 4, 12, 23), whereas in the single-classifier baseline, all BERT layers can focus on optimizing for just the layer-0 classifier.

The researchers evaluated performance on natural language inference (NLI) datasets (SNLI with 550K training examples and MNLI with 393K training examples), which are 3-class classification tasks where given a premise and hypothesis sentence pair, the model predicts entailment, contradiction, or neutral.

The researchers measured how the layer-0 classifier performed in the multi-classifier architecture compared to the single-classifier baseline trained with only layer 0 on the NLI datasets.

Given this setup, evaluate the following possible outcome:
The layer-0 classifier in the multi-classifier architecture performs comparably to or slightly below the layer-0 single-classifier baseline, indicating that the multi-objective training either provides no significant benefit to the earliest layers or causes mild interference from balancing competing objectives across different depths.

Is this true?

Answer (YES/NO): NO